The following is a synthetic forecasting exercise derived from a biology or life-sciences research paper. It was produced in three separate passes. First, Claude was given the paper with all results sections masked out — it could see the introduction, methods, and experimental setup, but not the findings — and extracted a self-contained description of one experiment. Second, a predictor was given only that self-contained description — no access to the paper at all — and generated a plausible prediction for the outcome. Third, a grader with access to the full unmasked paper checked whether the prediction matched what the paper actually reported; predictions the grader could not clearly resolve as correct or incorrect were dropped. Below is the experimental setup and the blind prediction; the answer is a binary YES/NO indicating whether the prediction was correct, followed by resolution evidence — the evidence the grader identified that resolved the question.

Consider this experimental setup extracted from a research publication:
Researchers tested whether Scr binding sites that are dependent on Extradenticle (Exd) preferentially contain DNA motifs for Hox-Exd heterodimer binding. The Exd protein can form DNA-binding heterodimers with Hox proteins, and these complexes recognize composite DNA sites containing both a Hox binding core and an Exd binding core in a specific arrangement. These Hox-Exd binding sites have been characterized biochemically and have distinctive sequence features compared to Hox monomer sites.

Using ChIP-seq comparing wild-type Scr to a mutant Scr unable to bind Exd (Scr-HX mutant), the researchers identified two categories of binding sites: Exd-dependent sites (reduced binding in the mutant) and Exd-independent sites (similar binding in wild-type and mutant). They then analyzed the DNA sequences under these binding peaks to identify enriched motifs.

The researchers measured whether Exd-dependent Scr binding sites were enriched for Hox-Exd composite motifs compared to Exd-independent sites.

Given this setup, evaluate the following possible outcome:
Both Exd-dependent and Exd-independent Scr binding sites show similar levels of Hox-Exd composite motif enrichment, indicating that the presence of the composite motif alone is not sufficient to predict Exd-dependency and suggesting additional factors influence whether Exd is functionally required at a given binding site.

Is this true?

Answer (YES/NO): NO